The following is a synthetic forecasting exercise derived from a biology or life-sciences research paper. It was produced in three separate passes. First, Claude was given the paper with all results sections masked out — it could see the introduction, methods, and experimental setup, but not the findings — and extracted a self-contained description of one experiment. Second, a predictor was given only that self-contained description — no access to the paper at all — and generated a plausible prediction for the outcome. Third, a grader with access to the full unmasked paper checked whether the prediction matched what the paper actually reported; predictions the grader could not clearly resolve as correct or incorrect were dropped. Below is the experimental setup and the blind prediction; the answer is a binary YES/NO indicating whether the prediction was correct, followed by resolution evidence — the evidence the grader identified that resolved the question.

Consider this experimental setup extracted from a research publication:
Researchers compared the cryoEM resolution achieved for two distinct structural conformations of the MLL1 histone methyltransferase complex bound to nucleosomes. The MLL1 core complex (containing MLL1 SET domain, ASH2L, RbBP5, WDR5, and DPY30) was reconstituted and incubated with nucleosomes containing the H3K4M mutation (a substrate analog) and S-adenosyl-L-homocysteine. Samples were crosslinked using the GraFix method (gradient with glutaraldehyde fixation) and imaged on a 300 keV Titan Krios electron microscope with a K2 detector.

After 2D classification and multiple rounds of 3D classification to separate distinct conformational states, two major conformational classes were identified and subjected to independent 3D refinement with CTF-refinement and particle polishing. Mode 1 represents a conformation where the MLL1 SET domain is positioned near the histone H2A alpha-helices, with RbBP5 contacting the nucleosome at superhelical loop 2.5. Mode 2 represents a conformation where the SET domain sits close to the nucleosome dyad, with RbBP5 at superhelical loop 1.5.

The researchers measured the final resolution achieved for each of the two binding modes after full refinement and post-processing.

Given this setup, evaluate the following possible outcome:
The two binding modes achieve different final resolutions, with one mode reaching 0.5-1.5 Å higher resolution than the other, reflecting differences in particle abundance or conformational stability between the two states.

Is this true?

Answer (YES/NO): YES